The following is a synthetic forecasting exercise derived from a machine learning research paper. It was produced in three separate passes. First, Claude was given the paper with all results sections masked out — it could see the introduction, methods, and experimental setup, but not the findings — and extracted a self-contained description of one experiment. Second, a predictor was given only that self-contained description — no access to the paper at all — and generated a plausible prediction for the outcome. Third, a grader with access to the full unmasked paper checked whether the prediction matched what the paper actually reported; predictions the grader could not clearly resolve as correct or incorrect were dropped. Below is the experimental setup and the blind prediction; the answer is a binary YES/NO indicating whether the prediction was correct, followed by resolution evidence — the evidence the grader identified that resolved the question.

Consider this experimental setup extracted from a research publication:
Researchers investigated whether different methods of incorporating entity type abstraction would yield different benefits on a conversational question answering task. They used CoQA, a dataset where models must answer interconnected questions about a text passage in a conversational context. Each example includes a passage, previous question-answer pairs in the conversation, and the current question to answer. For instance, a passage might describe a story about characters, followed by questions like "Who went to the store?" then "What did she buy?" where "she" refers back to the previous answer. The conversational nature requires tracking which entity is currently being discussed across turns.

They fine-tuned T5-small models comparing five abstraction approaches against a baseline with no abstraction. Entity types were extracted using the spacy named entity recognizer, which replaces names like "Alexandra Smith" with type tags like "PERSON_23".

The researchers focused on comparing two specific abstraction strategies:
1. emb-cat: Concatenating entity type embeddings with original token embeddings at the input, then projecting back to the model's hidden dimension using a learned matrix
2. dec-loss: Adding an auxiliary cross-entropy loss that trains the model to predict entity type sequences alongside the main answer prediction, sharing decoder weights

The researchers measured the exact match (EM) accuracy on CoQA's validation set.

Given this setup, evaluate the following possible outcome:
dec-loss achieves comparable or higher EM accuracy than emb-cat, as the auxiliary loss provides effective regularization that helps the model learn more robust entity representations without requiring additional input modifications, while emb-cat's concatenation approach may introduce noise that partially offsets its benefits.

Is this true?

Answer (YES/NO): YES